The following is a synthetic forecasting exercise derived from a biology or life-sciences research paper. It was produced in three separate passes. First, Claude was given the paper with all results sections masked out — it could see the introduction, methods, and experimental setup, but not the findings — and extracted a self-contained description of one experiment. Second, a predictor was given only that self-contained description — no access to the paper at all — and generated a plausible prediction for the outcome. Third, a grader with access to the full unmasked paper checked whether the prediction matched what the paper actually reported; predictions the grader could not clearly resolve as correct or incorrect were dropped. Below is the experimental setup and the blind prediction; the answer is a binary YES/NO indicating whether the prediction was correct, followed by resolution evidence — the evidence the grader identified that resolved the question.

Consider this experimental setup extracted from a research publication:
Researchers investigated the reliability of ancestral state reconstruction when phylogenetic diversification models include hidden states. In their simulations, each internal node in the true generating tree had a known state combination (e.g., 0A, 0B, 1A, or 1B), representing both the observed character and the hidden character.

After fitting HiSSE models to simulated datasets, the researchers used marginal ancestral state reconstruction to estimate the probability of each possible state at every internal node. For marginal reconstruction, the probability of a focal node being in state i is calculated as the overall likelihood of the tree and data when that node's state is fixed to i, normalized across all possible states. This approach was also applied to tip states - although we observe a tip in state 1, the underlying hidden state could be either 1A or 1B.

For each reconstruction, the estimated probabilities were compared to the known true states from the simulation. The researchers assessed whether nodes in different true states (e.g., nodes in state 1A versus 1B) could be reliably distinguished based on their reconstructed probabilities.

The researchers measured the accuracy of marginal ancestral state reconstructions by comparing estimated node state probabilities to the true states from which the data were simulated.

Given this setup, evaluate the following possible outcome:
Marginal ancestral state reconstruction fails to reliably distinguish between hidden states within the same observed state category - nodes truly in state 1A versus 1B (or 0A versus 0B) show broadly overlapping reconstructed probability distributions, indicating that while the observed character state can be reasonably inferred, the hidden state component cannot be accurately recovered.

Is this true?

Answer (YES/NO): NO